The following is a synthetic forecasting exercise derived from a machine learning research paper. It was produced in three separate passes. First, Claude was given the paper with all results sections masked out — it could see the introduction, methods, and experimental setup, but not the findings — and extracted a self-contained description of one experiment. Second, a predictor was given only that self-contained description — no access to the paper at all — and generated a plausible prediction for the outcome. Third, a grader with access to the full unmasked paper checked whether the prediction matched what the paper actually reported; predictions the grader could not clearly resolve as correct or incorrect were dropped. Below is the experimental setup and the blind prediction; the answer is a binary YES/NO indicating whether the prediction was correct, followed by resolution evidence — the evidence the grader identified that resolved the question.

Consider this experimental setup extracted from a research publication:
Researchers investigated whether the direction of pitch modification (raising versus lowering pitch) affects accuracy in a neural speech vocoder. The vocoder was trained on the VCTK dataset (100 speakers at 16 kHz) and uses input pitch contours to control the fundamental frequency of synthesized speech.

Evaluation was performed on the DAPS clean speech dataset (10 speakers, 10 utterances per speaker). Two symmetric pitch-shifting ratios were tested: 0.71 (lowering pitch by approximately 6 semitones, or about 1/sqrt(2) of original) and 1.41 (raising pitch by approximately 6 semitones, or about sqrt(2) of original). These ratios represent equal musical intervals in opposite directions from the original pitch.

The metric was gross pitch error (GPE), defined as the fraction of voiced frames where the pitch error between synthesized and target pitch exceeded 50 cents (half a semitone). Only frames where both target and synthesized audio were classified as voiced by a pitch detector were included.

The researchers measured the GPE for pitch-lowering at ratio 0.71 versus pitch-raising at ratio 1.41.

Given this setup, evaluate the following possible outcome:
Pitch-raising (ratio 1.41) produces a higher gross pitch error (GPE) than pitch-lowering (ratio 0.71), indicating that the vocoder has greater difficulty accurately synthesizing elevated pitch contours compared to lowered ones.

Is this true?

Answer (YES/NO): YES